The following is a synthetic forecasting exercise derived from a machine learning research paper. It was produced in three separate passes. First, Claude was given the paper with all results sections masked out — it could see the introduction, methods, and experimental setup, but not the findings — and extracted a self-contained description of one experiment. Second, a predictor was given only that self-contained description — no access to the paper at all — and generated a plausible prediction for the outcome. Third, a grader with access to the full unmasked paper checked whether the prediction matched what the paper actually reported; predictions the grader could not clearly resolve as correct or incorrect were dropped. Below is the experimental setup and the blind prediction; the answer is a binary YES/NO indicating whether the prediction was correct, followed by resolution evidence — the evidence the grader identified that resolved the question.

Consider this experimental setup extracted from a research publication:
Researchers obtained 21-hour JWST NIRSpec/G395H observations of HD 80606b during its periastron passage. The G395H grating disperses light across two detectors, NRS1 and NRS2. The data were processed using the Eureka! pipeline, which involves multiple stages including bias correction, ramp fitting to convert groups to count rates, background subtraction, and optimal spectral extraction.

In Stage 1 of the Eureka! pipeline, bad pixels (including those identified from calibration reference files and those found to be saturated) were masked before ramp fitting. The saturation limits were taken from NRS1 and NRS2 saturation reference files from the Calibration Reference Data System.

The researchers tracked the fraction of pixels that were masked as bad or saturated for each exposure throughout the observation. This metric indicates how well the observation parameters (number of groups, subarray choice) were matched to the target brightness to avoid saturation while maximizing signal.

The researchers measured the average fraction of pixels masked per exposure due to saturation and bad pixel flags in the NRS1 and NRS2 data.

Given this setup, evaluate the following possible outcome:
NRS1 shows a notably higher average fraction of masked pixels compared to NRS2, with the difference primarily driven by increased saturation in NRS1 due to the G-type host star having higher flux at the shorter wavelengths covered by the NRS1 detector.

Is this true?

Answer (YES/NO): NO